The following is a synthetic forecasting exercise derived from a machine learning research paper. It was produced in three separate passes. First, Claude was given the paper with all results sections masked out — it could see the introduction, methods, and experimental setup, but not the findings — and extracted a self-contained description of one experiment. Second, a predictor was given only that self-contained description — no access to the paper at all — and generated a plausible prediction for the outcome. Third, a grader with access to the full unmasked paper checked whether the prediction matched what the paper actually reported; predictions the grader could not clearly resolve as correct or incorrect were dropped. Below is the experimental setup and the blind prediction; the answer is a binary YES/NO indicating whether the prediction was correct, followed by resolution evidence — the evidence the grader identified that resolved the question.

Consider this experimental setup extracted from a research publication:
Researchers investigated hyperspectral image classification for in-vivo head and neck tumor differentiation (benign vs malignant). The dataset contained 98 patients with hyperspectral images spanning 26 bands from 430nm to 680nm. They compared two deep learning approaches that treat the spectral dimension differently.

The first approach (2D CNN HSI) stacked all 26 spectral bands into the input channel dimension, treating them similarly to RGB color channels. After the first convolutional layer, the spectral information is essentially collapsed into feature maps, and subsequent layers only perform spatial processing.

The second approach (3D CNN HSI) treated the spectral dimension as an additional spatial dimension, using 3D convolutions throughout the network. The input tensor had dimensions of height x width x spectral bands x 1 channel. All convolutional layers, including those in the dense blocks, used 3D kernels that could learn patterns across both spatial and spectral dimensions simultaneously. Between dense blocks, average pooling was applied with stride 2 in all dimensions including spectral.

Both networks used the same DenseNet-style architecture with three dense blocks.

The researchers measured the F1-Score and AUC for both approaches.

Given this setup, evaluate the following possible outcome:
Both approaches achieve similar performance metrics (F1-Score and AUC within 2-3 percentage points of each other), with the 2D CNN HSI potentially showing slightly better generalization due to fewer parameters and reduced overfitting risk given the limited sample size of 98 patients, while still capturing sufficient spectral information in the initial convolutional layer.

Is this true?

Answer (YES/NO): NO